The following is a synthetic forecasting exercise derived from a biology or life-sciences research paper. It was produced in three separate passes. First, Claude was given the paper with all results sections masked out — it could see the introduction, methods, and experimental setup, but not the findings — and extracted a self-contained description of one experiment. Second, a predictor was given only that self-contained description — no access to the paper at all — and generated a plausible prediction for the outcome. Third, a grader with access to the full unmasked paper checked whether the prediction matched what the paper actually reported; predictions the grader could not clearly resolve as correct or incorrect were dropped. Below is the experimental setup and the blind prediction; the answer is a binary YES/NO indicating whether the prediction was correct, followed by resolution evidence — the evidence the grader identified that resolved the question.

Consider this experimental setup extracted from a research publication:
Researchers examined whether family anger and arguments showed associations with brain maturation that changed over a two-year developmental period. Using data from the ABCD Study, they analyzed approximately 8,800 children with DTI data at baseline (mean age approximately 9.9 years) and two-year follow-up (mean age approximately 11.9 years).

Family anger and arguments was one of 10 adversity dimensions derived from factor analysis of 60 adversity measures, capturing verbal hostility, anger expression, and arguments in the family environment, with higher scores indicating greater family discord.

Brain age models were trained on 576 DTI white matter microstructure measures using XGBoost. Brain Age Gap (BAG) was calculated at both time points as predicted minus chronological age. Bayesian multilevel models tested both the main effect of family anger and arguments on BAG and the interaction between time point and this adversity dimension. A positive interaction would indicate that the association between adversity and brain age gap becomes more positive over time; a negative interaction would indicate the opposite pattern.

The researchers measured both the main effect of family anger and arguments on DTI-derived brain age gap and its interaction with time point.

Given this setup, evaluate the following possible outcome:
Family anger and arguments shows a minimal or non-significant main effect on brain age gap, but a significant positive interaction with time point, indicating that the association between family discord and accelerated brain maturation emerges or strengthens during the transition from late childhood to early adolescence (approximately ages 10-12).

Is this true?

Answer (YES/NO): NO